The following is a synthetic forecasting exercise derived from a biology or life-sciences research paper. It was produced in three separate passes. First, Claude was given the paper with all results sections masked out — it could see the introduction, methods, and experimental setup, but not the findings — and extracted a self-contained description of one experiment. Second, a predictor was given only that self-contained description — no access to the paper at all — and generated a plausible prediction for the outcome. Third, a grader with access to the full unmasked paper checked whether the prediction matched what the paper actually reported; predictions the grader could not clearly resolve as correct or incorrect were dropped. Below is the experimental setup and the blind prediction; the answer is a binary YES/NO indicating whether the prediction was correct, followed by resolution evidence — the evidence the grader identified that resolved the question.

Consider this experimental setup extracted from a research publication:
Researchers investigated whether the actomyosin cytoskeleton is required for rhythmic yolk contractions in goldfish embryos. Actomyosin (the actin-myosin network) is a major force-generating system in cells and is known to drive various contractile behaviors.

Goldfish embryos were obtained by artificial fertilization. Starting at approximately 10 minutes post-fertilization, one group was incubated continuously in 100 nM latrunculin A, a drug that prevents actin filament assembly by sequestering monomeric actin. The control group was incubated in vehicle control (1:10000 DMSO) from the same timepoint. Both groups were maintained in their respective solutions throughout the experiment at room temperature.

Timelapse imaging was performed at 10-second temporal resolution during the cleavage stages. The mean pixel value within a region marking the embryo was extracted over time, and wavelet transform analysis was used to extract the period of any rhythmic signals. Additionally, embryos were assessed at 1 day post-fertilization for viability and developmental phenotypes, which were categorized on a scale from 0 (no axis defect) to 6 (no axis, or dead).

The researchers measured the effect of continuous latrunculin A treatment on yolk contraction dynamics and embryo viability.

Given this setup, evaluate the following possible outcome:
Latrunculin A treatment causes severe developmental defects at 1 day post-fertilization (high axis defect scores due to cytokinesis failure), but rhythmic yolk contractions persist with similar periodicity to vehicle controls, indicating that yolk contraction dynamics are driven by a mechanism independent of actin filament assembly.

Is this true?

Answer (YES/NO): NO